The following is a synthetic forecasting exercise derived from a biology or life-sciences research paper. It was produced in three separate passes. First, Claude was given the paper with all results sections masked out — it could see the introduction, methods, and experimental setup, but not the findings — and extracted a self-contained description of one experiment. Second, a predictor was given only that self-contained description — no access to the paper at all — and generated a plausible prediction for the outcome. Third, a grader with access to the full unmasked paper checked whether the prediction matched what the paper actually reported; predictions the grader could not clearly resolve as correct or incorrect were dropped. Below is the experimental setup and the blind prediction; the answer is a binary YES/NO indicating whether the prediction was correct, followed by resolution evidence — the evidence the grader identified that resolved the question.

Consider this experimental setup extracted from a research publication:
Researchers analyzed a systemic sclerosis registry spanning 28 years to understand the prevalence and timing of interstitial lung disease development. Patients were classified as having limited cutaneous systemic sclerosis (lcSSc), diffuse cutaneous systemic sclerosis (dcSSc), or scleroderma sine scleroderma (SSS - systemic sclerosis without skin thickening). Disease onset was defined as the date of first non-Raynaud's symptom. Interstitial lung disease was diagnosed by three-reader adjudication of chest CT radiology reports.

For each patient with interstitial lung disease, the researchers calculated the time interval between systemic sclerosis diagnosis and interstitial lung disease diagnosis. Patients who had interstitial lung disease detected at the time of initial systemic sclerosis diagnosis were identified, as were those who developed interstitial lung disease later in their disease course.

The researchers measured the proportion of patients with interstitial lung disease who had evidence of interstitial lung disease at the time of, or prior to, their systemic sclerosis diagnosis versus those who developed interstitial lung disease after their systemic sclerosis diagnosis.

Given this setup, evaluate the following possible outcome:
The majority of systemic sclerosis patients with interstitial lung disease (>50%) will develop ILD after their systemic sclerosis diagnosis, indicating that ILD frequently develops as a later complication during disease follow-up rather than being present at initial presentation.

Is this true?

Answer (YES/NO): NO